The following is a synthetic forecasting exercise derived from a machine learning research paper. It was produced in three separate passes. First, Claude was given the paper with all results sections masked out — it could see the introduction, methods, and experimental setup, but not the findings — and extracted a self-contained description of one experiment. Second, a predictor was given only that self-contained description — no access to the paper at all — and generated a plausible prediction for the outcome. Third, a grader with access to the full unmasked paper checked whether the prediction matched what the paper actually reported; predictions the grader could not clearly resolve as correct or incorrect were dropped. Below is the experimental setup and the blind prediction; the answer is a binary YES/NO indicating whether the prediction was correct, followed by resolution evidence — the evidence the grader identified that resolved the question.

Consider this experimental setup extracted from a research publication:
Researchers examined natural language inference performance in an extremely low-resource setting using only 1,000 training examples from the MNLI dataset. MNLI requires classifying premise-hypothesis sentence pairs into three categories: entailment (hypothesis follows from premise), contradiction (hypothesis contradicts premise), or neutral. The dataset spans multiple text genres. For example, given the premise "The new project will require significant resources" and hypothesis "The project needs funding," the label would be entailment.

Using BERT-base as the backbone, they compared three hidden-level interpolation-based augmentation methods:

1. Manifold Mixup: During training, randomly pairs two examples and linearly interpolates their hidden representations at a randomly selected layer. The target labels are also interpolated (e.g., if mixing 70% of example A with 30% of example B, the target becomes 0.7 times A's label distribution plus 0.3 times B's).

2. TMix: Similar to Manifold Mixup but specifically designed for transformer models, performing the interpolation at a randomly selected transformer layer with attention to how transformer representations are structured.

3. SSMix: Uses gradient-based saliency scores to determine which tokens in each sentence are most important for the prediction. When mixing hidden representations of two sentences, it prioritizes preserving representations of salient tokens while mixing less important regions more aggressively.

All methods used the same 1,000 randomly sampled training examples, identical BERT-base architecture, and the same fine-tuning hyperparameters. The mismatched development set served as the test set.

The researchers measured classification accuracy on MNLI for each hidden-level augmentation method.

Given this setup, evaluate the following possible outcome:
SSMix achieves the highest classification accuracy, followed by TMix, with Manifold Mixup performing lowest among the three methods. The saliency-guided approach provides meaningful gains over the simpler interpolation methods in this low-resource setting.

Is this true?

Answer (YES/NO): NO